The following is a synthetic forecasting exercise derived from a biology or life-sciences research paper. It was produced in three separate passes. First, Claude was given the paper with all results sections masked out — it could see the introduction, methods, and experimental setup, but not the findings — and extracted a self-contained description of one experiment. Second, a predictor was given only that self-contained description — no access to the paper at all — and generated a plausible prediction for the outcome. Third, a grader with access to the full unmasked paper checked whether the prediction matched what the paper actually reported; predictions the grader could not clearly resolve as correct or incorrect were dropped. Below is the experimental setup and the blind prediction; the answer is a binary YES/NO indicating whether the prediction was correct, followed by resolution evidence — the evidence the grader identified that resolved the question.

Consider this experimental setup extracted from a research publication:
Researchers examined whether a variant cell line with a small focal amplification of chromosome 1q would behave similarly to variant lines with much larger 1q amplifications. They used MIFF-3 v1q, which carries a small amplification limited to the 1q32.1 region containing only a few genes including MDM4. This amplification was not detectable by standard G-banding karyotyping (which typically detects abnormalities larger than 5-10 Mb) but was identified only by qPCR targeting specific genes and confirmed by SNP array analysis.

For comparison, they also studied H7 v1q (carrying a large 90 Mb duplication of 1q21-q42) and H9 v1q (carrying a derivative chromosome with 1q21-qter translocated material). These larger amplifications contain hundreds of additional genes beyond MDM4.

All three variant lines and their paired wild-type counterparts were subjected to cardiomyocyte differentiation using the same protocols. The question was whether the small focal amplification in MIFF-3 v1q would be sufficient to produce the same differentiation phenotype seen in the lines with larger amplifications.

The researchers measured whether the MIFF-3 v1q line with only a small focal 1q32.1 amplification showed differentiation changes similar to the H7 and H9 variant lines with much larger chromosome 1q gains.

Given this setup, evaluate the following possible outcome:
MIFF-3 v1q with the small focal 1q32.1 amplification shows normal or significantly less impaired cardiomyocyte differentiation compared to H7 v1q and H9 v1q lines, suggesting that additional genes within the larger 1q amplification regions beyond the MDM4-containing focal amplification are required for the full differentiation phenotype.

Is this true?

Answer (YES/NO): NO